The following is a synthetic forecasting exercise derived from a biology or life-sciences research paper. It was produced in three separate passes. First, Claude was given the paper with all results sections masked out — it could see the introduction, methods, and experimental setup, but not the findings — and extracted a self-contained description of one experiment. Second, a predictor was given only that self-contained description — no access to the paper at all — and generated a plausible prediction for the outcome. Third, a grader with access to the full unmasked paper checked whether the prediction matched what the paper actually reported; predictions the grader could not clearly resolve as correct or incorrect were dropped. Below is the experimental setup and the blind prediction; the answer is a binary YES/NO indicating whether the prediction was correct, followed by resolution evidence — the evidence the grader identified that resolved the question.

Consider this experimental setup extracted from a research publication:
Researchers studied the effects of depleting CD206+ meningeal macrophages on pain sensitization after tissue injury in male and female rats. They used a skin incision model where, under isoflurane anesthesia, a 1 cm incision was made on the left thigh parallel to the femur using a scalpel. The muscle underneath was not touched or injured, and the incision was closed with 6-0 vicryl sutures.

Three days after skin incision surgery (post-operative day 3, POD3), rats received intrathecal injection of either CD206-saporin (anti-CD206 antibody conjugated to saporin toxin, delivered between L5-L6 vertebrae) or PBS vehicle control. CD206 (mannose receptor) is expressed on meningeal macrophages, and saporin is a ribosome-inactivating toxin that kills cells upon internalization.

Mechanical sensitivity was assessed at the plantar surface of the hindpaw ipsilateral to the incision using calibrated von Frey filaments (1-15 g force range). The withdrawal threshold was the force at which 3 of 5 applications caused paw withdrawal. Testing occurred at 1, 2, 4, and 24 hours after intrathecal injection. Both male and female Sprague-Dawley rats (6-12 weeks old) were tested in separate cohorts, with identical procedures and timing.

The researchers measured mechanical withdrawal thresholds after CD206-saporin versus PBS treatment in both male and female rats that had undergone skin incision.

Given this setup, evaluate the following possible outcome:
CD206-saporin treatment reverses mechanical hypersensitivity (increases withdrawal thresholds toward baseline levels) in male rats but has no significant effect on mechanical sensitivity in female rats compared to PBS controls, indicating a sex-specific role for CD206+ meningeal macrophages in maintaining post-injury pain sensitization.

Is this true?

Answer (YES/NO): NO